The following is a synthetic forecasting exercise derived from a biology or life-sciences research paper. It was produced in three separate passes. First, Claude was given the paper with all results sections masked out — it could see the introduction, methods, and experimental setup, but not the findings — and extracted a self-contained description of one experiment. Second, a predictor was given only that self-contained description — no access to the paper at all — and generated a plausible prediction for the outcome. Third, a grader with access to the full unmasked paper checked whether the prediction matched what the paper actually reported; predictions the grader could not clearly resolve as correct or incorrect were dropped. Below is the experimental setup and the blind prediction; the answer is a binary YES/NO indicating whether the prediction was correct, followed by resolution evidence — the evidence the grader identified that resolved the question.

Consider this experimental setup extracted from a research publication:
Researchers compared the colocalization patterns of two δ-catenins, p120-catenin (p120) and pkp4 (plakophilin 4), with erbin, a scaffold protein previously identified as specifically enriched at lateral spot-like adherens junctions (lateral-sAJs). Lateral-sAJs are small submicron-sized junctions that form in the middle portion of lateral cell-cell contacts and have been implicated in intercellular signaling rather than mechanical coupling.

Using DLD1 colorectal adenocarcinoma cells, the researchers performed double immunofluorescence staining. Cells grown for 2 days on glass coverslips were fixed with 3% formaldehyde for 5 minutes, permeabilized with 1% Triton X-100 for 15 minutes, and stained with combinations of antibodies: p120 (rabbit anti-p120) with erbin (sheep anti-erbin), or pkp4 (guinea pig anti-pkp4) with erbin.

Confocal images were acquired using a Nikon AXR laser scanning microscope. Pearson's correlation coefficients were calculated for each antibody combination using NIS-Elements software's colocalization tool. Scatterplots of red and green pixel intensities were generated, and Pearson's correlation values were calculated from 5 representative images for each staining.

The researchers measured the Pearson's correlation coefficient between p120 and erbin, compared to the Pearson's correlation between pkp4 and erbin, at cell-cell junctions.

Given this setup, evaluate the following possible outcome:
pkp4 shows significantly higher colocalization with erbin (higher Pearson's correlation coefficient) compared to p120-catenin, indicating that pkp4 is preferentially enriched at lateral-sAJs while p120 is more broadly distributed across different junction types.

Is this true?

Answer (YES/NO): YES